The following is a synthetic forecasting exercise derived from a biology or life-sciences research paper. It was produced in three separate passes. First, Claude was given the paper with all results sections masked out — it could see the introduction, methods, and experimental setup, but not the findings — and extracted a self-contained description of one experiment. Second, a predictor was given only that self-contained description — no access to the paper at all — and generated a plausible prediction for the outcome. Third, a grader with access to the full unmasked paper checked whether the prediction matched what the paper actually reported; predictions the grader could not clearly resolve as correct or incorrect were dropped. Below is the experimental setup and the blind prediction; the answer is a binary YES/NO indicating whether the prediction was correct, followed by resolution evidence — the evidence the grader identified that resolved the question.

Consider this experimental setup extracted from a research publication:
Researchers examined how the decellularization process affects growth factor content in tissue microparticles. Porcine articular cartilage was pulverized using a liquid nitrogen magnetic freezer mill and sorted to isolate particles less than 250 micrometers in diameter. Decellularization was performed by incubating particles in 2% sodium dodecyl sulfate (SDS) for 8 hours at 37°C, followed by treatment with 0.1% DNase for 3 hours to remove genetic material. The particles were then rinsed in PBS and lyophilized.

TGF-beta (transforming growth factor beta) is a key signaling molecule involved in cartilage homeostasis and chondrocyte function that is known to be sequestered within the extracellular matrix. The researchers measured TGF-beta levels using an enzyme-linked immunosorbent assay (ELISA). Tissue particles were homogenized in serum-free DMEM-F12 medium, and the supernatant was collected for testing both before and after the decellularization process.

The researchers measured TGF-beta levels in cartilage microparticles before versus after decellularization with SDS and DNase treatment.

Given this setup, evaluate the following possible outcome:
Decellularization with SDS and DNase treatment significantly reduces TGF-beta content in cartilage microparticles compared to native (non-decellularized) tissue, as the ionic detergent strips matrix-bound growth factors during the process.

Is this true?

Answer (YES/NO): NO